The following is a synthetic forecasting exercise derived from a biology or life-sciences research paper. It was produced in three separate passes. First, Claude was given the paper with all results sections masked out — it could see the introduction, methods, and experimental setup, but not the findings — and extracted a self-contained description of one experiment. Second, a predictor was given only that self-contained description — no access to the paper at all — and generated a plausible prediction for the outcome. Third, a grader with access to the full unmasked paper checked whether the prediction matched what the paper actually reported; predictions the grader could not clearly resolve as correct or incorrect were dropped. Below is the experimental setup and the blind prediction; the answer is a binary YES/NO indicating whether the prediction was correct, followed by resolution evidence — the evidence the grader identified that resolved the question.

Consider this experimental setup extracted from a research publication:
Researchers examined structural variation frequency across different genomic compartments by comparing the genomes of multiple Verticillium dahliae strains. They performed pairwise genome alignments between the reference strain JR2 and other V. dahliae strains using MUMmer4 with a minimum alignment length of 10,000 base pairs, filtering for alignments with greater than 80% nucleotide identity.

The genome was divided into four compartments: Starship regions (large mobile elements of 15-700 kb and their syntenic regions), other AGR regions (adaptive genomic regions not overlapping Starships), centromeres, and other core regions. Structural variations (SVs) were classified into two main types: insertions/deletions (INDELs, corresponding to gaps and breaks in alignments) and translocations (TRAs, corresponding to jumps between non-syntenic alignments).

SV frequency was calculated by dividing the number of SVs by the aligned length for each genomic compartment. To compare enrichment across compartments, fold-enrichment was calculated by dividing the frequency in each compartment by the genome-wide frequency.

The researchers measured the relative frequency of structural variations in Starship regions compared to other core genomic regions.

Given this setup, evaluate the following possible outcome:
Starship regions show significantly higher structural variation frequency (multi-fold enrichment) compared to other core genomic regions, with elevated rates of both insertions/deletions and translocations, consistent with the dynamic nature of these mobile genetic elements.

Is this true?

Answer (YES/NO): NO